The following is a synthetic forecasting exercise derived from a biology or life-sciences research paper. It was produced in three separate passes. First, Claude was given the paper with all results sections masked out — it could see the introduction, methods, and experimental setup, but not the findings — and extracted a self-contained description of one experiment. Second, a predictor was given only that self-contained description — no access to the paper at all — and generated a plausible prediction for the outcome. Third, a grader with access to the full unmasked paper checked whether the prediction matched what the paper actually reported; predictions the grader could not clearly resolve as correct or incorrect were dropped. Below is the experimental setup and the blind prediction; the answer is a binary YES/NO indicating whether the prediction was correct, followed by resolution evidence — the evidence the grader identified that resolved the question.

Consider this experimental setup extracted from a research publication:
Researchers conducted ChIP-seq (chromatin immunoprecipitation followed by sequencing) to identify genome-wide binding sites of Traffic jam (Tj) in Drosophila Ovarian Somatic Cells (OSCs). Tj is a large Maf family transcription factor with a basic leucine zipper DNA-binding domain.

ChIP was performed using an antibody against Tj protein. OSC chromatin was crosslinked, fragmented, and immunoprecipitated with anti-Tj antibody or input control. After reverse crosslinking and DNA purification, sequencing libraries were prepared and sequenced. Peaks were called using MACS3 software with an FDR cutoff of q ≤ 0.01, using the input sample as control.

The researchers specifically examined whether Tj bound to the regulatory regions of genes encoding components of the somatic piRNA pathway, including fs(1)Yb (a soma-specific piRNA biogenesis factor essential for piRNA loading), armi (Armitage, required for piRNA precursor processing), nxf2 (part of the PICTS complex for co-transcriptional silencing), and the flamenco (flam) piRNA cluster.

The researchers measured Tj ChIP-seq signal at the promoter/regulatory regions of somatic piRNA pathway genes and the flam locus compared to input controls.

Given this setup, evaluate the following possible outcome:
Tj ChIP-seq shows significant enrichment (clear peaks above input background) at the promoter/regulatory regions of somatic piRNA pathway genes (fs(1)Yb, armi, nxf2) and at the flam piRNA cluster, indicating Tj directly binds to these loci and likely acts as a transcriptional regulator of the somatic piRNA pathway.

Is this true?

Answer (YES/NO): YES